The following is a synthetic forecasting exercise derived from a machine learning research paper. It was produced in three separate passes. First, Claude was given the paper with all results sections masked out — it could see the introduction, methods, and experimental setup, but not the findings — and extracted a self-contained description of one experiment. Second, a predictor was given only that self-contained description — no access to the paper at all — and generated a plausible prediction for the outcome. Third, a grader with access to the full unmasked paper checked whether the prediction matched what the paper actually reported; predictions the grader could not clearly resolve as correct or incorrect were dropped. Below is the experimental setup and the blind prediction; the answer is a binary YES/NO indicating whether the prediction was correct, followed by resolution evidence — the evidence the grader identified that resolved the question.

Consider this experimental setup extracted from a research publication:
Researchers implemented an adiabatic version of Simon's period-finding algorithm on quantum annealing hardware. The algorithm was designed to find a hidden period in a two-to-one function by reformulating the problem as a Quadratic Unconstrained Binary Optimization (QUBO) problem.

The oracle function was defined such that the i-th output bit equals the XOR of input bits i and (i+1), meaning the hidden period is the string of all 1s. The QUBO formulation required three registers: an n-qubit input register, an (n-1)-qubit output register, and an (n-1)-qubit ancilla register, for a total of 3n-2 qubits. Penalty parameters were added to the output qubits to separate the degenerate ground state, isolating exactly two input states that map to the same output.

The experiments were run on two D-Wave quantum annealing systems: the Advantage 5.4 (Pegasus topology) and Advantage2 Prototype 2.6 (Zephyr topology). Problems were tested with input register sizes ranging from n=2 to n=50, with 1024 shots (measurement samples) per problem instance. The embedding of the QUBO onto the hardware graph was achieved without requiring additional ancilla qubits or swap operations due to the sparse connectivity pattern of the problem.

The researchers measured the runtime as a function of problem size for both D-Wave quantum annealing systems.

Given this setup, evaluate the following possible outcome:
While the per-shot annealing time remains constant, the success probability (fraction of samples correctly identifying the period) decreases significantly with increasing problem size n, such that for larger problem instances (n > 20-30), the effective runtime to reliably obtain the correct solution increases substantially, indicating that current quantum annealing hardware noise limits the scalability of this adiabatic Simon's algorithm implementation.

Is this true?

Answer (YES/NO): YES